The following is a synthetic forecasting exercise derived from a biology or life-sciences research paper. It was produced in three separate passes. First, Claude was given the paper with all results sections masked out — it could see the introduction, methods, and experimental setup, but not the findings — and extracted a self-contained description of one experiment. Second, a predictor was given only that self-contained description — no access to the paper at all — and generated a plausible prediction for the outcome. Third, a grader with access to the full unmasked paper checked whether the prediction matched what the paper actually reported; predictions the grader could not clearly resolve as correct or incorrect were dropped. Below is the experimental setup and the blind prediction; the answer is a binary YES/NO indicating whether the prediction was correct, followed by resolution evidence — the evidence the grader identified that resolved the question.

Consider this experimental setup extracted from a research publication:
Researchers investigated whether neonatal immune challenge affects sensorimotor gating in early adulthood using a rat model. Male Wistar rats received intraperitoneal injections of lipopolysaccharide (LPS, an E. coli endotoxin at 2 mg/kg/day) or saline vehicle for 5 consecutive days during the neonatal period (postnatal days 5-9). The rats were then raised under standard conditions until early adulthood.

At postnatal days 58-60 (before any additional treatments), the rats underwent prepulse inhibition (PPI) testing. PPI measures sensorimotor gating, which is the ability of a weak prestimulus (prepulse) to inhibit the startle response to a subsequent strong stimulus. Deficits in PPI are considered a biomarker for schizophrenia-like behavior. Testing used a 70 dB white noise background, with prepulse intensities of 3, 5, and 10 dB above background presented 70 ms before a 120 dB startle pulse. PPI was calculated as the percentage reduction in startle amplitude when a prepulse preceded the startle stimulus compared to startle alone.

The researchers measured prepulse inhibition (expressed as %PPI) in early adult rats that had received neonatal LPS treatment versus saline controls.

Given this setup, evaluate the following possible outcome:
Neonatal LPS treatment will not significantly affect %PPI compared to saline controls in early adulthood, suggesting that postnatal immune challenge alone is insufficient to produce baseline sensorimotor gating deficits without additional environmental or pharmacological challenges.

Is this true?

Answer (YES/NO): YES